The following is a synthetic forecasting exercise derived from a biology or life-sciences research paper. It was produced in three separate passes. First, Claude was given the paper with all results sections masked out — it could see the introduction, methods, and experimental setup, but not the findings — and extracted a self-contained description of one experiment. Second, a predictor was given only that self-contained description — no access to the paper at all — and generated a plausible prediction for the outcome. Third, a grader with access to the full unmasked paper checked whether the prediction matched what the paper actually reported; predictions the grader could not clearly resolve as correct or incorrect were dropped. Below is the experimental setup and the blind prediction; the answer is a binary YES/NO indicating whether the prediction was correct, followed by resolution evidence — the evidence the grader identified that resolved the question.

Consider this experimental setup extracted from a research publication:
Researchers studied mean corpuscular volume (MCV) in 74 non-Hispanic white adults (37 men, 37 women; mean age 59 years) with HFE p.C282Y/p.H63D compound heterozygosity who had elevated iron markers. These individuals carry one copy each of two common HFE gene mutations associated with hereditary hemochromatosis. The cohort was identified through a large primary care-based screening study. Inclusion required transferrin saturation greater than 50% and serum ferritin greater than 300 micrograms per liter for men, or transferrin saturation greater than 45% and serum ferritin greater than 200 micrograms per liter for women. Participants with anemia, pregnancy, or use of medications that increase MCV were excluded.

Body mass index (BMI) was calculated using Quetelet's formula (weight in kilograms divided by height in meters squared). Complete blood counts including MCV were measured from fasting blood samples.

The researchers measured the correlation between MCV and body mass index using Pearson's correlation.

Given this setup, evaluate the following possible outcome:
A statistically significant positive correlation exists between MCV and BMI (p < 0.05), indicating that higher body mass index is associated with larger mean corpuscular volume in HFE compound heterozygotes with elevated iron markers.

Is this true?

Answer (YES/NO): NO